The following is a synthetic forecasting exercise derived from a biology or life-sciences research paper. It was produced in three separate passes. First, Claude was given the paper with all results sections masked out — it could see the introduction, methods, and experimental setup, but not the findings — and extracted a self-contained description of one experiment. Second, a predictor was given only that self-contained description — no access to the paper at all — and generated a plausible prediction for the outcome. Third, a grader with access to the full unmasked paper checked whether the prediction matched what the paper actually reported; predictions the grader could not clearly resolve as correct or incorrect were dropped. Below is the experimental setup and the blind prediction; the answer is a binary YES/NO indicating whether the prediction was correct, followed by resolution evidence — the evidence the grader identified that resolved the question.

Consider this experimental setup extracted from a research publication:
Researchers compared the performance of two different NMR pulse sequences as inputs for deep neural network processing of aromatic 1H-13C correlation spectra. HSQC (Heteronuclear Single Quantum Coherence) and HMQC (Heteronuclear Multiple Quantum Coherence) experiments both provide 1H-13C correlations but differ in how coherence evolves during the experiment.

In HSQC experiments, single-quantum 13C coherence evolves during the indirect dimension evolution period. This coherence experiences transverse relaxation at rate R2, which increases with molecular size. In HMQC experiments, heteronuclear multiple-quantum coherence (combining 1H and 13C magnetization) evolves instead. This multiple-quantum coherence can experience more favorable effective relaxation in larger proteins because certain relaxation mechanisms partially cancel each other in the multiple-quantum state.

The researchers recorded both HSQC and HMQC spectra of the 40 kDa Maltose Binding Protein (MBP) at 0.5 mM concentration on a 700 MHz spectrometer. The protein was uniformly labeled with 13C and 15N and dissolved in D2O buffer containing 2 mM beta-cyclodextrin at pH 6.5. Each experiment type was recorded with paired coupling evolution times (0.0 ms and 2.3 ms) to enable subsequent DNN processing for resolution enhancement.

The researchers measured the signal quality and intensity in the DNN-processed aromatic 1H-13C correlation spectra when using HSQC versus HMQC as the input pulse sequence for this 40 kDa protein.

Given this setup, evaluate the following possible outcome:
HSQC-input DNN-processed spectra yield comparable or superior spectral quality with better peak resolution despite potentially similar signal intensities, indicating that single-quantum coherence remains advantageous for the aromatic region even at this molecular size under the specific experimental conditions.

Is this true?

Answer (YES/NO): NO